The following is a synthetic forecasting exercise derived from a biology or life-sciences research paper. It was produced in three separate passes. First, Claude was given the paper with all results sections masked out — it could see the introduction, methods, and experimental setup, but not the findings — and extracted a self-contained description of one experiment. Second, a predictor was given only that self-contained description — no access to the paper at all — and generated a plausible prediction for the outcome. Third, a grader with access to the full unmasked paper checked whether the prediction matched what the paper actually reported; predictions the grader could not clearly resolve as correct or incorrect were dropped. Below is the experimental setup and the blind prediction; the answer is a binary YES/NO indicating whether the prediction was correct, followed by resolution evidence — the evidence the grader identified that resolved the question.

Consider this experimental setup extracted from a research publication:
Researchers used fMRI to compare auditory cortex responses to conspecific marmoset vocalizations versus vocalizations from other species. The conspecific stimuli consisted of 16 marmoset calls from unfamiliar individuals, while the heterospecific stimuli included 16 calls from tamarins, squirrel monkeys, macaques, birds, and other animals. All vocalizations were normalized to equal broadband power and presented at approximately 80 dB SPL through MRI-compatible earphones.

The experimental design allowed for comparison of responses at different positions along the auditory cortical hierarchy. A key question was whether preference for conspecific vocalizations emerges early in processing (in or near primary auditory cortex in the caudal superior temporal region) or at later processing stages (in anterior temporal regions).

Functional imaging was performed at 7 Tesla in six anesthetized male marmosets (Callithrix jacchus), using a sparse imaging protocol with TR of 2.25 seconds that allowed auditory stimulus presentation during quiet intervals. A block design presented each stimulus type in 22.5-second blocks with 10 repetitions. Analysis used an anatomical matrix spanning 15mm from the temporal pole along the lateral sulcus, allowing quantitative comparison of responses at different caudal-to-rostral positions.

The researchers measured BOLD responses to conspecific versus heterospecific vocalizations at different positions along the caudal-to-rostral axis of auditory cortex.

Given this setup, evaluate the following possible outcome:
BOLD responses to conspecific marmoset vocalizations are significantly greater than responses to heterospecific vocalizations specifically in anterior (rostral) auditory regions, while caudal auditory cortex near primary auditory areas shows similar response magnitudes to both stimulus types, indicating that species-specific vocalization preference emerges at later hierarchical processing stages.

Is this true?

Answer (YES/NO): NO